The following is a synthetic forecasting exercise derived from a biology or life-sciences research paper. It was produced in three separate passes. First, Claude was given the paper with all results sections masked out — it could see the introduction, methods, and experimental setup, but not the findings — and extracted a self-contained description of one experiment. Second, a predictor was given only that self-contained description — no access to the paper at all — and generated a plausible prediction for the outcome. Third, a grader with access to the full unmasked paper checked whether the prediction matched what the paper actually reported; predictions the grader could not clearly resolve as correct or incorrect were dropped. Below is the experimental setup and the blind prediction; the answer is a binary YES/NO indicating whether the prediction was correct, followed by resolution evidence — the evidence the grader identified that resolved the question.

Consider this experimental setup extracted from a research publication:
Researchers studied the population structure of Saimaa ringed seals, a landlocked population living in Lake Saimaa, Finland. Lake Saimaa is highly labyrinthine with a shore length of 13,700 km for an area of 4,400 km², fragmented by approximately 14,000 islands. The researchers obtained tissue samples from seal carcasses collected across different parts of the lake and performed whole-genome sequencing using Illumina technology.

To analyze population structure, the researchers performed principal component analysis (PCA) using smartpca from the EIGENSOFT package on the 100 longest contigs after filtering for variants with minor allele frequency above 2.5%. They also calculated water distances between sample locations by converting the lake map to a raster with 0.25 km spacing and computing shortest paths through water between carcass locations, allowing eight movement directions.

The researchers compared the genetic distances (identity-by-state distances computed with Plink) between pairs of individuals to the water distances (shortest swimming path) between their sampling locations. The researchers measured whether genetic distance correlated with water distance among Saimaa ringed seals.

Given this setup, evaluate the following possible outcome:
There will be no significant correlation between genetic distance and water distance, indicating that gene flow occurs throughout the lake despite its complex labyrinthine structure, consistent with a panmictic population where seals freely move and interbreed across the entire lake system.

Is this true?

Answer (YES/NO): NO